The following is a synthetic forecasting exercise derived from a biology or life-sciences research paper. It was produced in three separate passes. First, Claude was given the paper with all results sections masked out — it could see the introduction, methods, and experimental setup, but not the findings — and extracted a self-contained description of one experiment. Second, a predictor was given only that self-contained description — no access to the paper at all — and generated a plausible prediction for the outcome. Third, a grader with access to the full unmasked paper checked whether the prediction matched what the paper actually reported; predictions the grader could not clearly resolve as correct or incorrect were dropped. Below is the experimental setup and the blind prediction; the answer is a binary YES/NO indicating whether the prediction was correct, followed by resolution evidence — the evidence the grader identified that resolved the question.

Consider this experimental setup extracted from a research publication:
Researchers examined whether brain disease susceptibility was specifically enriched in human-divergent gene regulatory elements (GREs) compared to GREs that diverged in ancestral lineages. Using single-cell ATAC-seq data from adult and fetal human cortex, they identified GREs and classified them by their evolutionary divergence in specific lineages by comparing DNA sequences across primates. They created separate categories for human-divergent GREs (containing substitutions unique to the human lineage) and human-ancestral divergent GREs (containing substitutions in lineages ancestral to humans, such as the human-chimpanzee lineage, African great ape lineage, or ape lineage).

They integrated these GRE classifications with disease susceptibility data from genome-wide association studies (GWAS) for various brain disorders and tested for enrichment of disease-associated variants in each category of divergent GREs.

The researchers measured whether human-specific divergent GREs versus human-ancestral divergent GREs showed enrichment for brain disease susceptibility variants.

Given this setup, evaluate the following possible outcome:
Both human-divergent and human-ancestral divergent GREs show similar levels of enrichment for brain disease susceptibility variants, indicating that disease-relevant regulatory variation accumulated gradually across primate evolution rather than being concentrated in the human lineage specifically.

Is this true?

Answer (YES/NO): NO